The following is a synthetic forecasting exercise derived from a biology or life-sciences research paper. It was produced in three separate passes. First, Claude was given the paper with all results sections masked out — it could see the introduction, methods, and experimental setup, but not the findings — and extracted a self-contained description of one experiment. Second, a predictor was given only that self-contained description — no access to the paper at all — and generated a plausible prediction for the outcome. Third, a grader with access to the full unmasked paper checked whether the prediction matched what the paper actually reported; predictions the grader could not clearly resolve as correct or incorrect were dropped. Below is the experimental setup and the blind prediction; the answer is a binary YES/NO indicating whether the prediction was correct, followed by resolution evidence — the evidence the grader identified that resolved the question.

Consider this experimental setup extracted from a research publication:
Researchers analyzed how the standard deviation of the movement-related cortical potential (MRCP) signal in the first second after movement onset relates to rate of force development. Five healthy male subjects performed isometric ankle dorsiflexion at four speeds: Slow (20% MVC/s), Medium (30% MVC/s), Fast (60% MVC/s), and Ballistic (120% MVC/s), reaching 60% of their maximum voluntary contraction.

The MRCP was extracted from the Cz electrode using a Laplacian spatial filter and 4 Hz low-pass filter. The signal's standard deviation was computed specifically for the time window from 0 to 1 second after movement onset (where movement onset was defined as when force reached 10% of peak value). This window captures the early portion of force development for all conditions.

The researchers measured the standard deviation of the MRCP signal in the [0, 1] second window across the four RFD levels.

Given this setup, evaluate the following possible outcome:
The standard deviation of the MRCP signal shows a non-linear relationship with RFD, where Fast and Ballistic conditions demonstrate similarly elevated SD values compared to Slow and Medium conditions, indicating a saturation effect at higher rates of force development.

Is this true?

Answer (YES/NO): NO